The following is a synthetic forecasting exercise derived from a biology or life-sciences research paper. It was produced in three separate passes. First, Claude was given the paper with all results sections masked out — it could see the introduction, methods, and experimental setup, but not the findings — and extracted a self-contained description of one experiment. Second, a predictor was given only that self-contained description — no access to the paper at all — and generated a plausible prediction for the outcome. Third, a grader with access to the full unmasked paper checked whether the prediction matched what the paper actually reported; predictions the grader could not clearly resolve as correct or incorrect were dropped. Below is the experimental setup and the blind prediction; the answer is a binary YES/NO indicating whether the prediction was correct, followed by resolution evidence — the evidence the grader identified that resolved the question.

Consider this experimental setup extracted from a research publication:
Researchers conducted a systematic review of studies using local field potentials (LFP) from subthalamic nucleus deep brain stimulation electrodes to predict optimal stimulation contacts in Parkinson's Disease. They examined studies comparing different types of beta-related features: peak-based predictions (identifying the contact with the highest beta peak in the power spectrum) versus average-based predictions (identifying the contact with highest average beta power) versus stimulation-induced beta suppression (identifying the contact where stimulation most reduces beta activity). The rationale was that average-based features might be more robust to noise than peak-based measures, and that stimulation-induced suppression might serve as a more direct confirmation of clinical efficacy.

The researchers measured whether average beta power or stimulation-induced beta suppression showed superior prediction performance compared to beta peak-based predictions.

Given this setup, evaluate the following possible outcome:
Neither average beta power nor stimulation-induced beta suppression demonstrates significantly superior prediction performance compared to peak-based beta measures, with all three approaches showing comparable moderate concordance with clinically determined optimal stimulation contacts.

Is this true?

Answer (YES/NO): YES